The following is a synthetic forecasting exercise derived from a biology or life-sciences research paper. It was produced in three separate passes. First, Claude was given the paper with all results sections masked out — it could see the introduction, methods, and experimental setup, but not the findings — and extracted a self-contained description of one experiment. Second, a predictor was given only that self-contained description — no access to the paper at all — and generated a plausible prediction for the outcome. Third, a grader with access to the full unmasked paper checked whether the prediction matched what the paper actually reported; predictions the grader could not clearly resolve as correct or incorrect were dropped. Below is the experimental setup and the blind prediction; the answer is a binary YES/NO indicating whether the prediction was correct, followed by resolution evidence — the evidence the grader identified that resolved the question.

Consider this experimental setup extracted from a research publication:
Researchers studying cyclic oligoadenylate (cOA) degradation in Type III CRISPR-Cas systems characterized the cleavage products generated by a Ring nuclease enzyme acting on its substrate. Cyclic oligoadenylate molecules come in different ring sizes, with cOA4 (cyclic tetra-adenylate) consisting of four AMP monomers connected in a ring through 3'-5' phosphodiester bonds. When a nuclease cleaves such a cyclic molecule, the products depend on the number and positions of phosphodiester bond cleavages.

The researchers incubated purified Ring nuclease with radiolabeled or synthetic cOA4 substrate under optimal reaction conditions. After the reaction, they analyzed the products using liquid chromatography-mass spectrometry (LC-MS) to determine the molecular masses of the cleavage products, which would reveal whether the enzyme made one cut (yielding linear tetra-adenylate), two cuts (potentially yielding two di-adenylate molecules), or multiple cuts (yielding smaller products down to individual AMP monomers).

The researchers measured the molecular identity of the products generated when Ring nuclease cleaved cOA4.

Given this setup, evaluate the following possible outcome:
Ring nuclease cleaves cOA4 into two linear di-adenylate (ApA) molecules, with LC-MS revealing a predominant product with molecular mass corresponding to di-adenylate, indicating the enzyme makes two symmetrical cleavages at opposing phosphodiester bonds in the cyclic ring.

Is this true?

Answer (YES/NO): NO